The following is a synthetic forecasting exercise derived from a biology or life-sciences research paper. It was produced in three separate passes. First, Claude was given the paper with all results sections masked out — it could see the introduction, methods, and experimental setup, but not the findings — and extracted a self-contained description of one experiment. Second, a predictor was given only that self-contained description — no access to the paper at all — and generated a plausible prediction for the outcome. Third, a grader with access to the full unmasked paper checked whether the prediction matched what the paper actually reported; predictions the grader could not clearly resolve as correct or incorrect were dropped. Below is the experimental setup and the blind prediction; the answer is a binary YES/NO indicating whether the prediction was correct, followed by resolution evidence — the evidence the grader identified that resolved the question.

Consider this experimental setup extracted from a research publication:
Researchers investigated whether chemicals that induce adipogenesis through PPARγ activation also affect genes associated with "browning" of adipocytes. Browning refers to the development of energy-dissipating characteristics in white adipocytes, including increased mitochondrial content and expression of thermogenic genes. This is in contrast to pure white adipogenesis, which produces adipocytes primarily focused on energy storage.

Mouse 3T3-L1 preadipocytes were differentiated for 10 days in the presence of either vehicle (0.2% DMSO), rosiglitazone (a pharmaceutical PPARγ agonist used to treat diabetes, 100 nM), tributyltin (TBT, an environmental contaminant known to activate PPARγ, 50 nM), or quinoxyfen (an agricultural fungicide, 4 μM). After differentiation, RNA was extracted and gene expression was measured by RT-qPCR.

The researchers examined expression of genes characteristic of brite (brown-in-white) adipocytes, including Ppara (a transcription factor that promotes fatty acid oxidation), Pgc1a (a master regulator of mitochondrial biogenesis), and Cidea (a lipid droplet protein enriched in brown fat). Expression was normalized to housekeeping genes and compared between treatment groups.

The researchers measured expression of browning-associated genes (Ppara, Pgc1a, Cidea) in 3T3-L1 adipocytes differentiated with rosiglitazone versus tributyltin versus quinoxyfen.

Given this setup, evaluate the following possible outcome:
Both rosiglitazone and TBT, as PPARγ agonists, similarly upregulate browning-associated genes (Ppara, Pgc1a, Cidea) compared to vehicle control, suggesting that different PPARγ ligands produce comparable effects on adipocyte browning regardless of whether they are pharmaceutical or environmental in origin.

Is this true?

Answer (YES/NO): NO